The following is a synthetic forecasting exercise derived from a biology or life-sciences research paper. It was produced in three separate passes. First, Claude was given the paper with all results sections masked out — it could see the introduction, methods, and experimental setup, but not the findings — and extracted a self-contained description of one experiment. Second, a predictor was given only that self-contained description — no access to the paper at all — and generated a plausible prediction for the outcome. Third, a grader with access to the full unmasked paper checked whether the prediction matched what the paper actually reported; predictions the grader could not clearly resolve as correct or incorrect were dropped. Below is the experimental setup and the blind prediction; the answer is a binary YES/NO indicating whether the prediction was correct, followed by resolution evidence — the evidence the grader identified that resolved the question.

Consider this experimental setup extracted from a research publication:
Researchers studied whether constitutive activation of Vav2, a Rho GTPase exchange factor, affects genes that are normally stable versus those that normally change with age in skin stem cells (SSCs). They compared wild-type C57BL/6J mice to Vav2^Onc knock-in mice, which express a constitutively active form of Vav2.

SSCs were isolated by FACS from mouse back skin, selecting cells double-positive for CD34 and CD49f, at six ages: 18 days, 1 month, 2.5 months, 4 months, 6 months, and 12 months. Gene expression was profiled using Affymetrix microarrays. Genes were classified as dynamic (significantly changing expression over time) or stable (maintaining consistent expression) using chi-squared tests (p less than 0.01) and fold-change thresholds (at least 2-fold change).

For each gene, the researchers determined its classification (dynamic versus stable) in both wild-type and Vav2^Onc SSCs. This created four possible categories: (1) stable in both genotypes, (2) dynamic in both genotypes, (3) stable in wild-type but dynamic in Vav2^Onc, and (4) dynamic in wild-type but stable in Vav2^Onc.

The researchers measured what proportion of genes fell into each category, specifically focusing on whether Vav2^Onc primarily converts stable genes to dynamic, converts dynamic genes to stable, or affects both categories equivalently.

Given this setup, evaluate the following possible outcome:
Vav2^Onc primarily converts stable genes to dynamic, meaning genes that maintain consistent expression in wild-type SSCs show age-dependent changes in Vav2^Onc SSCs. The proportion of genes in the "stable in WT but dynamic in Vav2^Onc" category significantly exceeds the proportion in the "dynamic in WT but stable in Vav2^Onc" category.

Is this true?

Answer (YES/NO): YES